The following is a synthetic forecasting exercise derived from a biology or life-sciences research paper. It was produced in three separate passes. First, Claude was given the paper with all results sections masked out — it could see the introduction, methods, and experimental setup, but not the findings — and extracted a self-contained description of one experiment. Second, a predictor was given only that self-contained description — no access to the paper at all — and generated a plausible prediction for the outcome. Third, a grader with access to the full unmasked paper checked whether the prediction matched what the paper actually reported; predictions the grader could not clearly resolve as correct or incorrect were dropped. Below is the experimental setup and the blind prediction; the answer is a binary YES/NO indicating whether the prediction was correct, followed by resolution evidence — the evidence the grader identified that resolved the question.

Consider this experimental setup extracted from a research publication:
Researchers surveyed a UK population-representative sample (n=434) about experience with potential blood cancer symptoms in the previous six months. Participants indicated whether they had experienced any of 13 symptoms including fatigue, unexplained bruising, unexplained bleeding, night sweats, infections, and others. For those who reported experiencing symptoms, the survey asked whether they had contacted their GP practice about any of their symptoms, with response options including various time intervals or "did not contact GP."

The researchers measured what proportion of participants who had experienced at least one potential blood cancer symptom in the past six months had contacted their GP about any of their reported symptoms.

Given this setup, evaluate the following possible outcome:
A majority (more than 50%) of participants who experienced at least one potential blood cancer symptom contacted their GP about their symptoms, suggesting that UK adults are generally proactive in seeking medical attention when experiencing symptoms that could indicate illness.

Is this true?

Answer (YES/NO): NO